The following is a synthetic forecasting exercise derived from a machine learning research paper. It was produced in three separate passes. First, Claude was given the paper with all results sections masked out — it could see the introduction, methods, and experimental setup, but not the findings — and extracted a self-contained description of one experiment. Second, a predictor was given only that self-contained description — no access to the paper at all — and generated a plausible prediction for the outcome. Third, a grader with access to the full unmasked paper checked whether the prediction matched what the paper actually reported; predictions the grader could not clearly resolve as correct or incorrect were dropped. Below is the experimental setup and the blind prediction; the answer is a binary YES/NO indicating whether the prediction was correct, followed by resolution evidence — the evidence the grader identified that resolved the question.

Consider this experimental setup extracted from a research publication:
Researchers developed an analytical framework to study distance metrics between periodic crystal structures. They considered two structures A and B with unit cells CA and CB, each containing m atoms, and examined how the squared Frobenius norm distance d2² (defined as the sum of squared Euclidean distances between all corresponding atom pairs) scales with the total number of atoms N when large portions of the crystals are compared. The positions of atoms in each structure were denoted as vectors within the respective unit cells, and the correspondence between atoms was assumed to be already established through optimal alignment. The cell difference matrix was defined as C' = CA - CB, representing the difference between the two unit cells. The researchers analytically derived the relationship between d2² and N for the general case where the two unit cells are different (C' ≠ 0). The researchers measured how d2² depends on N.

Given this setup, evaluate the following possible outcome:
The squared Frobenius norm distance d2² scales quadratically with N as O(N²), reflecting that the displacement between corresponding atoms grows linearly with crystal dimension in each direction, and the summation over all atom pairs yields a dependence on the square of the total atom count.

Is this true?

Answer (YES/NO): NO